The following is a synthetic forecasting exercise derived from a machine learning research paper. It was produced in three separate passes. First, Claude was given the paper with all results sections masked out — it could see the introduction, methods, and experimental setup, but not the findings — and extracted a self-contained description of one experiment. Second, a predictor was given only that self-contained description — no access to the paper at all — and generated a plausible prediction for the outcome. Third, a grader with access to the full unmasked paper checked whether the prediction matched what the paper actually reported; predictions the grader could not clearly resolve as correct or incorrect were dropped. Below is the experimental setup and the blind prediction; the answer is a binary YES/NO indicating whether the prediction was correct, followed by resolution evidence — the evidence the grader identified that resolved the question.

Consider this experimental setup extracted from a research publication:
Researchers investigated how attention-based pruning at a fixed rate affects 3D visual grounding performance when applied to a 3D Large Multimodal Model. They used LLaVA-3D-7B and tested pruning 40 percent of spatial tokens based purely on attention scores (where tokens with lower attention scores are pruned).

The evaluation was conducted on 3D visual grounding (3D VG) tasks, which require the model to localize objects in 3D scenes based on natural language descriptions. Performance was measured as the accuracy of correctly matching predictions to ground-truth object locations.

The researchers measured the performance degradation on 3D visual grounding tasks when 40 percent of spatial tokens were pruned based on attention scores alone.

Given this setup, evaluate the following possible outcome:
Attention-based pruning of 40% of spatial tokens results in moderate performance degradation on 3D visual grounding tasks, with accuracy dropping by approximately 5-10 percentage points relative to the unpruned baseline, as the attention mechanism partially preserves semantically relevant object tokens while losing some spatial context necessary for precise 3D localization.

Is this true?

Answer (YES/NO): NO